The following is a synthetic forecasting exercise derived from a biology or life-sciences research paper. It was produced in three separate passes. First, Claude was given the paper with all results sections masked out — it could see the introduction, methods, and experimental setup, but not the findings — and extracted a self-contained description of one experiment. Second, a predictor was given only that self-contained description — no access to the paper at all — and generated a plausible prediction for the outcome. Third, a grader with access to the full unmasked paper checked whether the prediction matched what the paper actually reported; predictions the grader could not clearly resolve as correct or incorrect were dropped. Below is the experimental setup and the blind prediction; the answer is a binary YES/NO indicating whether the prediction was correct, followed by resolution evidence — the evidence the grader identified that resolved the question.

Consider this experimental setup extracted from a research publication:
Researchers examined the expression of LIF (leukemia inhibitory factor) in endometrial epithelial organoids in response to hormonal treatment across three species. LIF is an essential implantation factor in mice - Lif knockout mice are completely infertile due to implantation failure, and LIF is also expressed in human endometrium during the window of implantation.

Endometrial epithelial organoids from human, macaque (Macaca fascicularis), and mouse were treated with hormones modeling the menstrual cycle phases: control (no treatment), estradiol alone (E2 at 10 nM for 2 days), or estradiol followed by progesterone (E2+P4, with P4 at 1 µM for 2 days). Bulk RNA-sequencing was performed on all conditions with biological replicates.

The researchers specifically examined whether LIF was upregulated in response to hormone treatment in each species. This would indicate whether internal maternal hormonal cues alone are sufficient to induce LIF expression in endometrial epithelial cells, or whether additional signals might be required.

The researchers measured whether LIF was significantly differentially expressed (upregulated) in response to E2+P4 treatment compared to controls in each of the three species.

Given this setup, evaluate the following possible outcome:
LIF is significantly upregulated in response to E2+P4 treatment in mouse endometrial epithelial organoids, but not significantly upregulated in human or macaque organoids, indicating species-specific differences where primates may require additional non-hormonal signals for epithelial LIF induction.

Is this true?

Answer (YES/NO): NO